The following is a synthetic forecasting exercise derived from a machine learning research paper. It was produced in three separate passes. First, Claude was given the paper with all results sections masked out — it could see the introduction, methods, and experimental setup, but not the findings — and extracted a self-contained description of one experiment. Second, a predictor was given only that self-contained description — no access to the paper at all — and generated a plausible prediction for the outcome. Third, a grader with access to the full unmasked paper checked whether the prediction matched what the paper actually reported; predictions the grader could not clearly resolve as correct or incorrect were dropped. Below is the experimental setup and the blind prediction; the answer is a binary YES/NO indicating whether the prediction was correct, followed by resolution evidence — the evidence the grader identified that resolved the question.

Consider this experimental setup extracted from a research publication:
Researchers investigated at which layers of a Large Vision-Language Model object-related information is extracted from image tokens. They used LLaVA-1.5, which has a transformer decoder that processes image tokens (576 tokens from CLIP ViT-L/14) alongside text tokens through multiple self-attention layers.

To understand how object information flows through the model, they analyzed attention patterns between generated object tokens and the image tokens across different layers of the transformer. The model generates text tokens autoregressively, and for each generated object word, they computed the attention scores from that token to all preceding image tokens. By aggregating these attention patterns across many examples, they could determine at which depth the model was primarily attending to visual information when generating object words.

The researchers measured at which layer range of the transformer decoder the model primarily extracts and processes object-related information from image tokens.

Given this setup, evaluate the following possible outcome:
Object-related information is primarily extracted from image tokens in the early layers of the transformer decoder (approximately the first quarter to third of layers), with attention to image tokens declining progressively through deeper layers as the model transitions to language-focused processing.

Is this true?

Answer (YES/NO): NO